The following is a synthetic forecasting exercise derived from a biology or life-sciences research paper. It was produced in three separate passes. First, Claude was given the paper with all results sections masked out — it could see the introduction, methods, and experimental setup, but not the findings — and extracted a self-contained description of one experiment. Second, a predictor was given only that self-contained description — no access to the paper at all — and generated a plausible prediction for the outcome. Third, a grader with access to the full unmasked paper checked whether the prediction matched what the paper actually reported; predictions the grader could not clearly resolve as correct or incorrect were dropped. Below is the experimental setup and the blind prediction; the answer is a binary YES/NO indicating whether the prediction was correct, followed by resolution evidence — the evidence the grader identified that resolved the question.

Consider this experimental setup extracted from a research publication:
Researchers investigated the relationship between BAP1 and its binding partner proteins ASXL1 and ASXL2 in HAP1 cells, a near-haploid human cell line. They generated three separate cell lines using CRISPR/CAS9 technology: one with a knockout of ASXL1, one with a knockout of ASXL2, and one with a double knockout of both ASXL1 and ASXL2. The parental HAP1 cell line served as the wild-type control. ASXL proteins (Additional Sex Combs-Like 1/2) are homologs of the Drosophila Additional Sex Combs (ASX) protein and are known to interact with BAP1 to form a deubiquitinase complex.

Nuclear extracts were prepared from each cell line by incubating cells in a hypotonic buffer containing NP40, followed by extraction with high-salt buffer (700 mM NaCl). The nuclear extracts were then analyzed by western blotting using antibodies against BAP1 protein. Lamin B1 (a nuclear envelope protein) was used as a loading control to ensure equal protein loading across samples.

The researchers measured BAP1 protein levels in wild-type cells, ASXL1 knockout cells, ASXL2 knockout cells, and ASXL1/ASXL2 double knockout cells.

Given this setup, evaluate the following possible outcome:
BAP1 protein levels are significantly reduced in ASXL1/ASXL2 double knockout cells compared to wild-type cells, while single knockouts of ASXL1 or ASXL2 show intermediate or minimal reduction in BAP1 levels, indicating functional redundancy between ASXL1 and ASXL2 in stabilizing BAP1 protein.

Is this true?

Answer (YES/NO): YES